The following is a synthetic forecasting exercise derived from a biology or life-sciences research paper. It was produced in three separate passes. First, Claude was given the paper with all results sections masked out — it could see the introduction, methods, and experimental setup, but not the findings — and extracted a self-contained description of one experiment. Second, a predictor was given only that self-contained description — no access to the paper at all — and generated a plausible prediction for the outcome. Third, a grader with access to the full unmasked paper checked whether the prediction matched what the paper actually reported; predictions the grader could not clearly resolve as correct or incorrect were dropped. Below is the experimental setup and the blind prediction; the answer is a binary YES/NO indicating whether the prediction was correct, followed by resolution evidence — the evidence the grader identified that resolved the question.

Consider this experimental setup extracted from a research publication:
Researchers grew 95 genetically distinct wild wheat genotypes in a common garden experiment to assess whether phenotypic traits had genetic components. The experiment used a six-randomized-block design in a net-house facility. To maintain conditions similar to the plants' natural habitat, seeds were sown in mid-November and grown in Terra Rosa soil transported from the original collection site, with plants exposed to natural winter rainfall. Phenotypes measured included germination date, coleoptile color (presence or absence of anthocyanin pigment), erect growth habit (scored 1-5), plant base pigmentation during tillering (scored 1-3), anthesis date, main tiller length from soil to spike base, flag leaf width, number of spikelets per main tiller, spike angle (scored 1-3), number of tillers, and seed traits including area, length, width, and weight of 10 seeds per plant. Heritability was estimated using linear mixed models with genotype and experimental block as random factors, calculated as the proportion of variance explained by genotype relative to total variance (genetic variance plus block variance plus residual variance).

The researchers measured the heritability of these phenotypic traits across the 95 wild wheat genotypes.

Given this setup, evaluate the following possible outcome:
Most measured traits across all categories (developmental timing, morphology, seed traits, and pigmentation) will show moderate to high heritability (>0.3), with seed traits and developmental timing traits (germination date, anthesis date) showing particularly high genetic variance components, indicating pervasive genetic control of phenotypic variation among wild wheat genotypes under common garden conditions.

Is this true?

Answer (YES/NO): NO